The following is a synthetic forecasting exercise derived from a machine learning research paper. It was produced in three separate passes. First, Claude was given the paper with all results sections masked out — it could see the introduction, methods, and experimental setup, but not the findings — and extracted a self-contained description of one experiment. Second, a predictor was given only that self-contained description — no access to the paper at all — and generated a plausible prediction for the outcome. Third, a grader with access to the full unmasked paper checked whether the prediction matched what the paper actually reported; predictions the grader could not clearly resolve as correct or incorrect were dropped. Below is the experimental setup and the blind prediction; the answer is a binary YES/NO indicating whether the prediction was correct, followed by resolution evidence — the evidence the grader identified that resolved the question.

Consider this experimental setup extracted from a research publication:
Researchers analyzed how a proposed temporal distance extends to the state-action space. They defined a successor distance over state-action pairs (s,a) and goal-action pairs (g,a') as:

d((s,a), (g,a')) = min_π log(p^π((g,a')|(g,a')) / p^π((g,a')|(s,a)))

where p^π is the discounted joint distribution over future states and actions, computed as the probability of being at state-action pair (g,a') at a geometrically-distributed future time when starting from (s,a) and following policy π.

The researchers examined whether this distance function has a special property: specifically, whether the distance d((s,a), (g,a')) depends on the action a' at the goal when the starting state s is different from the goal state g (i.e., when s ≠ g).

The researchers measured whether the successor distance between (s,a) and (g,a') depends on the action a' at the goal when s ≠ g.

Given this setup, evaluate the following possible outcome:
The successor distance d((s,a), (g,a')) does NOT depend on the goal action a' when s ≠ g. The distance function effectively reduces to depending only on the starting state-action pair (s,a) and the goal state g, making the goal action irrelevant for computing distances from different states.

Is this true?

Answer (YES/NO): YES